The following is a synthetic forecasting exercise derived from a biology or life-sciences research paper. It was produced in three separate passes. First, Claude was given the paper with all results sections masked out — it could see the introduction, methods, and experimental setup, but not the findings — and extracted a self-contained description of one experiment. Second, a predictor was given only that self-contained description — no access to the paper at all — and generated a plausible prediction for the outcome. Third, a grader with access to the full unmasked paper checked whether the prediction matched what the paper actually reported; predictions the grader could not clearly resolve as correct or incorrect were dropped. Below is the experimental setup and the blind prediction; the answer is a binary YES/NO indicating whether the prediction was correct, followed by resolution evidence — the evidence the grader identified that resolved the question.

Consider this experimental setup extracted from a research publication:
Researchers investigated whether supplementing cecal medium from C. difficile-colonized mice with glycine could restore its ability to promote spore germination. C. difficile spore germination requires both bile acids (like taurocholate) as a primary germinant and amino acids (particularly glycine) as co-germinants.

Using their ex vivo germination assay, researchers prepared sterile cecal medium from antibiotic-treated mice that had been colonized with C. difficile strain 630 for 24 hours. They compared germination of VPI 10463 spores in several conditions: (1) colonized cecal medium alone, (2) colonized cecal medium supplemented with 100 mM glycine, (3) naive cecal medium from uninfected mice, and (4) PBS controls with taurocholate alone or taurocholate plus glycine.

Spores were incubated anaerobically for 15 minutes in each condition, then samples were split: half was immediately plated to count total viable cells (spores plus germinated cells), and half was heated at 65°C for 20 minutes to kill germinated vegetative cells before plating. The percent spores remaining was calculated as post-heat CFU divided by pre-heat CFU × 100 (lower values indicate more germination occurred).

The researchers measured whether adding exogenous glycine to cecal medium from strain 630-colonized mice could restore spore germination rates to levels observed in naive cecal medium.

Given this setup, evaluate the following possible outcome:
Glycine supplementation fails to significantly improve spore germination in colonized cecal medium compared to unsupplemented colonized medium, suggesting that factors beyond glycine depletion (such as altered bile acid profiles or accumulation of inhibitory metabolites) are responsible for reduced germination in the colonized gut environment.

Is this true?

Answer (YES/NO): NO